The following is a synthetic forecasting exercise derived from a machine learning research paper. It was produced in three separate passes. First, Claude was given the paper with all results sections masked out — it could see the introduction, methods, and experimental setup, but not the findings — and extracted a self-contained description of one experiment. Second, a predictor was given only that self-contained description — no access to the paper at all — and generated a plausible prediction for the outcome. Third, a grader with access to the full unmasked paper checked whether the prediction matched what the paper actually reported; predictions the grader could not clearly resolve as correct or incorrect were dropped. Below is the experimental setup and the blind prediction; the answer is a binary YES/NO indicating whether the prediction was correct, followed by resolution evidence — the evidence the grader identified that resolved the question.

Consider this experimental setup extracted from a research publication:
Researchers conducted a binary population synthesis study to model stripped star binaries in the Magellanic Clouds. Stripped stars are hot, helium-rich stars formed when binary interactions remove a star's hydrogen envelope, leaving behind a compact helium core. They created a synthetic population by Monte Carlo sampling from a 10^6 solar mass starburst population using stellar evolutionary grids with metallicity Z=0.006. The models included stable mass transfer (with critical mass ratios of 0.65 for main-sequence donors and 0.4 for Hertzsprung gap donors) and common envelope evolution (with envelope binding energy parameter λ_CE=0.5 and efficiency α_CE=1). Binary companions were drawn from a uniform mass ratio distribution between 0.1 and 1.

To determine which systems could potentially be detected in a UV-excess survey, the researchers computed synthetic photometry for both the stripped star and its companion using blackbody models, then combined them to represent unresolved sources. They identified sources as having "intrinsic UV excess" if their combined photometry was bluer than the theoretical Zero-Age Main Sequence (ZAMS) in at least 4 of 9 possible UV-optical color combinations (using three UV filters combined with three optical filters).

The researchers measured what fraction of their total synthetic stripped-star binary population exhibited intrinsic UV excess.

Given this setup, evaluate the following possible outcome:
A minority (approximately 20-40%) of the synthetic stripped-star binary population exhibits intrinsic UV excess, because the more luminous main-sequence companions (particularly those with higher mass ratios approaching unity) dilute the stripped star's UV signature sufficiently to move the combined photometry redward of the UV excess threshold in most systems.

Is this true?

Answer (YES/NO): YES